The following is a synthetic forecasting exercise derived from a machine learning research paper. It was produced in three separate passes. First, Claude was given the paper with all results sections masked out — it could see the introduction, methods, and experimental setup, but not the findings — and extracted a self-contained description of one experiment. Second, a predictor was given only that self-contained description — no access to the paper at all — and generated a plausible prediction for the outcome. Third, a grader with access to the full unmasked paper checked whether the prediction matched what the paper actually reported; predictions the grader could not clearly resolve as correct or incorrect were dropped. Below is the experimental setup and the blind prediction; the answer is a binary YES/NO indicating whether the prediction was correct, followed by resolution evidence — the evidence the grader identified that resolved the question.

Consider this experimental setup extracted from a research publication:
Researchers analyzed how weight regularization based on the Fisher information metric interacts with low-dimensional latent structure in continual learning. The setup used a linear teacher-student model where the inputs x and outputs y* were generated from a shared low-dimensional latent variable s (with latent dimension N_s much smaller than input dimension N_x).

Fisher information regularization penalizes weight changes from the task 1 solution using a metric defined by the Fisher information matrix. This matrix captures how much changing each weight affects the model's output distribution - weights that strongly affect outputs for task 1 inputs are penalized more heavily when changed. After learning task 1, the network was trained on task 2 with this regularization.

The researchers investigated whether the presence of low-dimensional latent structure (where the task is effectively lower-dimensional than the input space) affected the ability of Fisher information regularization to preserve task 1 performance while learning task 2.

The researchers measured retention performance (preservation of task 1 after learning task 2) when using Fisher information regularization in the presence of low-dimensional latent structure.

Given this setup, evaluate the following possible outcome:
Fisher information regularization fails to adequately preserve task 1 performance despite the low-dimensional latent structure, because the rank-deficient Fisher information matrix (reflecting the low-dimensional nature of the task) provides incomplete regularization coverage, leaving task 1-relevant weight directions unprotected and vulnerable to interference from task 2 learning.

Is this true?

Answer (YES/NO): NO